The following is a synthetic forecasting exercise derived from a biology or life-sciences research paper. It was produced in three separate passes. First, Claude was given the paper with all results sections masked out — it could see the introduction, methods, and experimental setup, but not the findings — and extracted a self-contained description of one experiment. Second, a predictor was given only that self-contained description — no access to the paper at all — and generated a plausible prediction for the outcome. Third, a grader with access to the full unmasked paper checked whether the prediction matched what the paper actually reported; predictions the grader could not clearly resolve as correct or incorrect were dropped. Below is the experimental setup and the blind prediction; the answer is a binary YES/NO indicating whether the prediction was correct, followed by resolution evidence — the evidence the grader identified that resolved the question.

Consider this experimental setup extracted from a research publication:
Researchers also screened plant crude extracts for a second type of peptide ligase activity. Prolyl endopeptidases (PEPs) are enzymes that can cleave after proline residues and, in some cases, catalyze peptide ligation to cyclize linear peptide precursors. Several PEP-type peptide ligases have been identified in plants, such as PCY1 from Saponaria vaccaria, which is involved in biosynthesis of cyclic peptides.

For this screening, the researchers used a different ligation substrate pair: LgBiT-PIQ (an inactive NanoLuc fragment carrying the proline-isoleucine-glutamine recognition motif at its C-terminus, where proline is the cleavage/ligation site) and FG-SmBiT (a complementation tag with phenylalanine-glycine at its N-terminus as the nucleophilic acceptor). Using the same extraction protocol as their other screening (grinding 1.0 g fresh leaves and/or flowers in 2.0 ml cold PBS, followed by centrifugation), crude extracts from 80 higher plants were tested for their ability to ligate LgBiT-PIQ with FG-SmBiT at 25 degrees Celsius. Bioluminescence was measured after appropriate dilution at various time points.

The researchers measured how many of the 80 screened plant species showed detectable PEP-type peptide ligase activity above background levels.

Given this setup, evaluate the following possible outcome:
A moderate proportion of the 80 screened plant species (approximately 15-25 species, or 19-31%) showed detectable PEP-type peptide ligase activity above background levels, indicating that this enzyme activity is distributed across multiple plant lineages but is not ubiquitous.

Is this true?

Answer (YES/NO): NO